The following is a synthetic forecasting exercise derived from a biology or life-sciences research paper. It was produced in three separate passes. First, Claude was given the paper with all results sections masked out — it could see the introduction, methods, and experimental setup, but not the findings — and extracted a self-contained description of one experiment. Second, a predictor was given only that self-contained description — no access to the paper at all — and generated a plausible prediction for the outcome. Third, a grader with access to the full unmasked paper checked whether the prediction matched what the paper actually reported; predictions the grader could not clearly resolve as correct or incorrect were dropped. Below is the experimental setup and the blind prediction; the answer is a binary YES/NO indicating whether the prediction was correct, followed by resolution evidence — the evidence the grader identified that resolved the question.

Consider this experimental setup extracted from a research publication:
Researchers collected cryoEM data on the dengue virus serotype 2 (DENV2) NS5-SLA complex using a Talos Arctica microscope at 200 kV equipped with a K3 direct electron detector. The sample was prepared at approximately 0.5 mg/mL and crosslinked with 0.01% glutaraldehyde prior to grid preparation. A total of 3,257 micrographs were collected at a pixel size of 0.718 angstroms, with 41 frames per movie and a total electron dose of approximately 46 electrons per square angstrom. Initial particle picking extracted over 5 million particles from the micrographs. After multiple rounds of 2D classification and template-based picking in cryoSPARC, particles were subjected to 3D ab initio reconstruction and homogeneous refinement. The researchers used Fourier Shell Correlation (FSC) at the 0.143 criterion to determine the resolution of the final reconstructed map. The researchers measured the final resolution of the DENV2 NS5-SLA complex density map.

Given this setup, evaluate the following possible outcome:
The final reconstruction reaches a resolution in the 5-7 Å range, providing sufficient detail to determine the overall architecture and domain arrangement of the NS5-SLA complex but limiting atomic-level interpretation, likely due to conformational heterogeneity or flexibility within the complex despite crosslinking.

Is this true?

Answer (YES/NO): NO